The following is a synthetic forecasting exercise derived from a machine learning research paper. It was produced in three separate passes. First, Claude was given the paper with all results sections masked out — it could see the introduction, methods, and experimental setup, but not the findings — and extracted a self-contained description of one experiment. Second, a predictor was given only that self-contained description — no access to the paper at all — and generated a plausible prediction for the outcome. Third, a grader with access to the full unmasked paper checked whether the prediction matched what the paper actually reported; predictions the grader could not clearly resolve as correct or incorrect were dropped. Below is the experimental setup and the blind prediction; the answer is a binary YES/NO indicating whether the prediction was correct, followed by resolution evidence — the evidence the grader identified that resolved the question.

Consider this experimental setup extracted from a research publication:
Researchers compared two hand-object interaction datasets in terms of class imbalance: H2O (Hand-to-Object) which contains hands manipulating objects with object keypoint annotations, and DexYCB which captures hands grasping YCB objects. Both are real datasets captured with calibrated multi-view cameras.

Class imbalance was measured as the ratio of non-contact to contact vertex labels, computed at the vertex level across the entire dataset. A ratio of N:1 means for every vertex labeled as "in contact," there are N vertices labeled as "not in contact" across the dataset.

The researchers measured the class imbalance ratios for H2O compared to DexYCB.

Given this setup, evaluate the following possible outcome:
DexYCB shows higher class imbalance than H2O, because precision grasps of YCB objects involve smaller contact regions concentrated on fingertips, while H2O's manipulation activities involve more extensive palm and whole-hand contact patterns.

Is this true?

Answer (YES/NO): NO